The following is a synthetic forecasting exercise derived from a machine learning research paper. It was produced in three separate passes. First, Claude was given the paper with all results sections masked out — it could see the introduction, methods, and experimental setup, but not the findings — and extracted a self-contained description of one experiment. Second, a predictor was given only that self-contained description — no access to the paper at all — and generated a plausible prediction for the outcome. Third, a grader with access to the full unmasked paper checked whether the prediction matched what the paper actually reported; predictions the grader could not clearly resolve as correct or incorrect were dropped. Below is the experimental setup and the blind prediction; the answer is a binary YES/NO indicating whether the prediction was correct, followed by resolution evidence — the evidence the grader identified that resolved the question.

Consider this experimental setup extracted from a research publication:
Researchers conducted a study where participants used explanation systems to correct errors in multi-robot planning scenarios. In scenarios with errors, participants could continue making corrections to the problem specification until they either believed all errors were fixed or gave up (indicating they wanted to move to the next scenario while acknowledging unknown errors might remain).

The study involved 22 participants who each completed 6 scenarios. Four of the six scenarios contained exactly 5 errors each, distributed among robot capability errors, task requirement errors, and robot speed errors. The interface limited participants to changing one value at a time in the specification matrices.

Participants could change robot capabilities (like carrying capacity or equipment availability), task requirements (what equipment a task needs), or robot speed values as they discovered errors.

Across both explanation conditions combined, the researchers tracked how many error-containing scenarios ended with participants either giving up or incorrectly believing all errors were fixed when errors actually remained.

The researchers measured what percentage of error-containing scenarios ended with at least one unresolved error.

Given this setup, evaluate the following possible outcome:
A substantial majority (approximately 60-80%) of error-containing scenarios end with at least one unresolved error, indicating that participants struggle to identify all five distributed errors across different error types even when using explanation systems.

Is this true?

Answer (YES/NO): NO